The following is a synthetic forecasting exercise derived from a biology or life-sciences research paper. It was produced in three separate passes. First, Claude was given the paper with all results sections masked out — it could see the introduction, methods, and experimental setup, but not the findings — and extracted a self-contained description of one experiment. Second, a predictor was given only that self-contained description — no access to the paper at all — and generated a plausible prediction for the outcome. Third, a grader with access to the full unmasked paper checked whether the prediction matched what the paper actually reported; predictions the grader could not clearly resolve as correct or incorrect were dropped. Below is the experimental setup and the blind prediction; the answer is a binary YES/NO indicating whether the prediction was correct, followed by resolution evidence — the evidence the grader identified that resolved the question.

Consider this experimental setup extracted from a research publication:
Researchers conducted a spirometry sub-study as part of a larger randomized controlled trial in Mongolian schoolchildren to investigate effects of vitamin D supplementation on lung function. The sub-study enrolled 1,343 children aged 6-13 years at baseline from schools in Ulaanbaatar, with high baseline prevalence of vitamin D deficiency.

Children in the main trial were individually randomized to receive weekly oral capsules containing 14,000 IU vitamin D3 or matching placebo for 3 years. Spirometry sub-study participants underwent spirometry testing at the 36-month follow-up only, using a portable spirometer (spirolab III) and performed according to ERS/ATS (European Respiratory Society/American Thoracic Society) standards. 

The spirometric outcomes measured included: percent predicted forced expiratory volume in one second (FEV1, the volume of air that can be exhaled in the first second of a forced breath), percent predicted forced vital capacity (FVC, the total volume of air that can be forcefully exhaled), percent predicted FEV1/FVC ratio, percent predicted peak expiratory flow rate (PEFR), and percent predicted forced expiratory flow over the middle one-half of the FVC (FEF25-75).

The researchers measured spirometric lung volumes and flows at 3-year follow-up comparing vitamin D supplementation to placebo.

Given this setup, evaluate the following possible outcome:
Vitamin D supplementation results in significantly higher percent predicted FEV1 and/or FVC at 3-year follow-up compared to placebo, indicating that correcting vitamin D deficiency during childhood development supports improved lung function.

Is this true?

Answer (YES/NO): NO